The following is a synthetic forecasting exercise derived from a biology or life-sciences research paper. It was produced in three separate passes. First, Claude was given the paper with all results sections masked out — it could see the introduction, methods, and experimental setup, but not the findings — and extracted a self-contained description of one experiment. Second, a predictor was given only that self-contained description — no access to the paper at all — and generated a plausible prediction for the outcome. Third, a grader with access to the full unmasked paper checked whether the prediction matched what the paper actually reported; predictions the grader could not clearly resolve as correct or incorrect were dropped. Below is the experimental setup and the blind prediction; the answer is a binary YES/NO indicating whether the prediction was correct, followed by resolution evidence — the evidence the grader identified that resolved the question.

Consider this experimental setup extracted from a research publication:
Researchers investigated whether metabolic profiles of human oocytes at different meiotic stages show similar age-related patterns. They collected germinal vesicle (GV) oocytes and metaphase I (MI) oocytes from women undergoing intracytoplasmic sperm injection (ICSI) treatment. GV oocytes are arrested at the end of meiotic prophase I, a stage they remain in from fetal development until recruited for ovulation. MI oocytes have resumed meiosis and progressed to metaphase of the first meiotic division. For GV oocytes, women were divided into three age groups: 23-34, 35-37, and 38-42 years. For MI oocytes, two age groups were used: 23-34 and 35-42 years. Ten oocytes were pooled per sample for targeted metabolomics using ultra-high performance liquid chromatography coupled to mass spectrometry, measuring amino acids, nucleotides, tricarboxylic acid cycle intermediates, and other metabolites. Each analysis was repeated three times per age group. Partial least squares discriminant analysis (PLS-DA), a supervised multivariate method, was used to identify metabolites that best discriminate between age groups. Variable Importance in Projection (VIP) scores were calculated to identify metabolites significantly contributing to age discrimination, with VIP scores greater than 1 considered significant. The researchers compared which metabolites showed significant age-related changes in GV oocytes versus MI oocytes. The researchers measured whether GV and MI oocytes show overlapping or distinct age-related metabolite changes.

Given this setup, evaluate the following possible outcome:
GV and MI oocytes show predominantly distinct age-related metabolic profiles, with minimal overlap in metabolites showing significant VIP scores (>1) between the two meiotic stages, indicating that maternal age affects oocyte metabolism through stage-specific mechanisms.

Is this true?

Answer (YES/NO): NO